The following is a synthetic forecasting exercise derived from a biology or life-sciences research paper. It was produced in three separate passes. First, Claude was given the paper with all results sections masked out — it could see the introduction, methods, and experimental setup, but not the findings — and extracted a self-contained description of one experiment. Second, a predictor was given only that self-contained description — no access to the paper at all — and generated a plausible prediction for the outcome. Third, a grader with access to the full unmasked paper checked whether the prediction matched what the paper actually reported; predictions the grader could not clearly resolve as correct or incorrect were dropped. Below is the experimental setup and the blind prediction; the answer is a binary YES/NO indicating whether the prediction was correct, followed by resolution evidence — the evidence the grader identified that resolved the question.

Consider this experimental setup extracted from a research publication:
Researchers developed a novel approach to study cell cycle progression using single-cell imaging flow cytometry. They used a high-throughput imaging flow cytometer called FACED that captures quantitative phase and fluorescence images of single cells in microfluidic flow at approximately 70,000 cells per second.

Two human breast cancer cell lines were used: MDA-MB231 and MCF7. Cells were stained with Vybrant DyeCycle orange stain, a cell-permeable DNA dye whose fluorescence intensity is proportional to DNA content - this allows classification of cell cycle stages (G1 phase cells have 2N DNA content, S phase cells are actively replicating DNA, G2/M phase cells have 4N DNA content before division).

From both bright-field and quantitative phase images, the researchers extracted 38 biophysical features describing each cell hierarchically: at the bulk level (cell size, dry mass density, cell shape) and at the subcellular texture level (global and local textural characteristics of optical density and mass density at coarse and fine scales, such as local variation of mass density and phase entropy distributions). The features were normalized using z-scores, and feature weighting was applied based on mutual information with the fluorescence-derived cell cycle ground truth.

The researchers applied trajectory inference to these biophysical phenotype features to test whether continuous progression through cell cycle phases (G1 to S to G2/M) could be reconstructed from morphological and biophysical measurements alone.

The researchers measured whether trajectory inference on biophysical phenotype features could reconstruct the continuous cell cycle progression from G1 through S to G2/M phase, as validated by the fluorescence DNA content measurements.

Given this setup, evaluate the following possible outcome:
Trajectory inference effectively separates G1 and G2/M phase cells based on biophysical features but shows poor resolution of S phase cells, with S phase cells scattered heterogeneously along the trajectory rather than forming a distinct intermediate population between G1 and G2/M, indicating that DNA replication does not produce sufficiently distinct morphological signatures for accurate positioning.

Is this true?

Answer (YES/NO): NO